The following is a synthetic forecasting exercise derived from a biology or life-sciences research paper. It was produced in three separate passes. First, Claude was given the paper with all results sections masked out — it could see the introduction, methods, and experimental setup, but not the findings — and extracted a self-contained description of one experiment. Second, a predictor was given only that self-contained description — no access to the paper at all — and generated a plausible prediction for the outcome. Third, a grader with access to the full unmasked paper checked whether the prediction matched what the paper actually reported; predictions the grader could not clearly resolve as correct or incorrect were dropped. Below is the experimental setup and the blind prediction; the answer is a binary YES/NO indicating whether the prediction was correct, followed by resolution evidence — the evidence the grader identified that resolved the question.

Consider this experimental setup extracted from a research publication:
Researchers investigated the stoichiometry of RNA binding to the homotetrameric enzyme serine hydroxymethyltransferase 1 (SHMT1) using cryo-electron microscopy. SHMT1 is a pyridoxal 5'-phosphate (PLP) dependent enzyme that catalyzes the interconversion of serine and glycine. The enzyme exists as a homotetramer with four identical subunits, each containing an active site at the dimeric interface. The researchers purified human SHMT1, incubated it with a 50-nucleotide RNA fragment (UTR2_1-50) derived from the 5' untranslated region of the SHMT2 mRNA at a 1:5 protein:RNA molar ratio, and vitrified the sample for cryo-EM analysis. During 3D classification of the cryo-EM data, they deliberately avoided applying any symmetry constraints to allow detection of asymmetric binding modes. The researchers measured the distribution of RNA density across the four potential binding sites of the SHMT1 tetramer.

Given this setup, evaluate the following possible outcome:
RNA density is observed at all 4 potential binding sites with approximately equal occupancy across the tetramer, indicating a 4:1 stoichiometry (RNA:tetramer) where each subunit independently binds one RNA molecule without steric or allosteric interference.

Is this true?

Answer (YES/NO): NO